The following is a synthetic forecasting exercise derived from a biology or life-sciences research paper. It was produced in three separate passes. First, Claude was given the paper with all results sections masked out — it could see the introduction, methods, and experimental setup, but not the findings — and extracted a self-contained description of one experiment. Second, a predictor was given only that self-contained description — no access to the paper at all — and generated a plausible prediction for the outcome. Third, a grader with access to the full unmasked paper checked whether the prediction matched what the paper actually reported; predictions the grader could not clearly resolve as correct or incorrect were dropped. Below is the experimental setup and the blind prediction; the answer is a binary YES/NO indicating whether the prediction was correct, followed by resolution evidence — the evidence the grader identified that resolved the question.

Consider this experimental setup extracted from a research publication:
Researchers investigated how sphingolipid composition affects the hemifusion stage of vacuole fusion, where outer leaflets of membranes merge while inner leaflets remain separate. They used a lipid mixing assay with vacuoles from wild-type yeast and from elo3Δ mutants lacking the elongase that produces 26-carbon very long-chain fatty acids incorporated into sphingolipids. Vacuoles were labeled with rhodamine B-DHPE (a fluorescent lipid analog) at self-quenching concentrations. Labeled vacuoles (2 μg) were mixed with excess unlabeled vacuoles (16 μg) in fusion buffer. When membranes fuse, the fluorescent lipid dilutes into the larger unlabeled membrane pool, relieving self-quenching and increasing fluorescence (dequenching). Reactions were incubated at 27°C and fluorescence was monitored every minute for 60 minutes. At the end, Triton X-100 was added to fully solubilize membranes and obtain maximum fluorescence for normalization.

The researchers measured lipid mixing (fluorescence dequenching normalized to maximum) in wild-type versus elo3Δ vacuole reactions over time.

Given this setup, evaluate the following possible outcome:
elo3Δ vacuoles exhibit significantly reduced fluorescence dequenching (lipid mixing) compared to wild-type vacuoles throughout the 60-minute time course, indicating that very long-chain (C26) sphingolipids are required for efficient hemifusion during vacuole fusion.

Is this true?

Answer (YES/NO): YES